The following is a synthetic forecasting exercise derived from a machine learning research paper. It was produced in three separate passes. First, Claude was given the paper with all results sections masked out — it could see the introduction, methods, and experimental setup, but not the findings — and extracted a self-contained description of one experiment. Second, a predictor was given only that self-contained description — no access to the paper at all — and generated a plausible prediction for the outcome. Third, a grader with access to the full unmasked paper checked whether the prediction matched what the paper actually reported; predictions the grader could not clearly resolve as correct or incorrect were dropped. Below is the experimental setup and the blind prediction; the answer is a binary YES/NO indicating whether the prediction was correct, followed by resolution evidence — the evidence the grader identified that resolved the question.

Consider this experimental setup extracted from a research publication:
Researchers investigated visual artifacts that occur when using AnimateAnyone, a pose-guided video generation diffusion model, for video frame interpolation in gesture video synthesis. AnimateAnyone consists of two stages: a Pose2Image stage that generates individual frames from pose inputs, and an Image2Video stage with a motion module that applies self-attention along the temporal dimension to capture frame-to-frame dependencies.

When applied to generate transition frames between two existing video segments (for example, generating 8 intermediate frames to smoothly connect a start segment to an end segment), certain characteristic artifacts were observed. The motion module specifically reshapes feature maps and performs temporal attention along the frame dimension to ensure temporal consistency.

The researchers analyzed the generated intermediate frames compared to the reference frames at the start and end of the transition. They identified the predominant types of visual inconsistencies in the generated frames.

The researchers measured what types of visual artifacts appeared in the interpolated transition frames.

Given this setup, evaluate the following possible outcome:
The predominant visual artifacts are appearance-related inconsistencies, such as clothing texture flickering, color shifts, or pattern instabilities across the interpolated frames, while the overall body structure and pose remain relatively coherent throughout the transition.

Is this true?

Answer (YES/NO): YES